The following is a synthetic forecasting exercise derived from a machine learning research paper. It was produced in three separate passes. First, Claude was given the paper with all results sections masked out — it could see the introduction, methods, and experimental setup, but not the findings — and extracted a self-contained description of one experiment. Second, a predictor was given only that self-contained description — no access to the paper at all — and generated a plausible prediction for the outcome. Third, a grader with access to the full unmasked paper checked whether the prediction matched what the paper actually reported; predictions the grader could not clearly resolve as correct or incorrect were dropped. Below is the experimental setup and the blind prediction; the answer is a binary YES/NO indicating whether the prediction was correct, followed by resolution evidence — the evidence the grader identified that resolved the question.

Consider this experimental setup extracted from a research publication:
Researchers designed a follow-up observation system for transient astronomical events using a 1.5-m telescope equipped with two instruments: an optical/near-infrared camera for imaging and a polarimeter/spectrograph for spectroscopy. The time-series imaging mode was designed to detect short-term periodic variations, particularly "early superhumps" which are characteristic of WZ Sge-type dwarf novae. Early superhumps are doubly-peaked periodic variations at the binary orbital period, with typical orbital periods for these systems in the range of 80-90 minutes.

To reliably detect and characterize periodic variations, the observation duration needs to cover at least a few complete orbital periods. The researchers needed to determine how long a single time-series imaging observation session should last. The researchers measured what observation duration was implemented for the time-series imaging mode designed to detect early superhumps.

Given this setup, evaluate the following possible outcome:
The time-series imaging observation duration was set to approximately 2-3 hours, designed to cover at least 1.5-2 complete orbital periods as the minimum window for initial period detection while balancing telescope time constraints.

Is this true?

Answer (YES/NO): NO